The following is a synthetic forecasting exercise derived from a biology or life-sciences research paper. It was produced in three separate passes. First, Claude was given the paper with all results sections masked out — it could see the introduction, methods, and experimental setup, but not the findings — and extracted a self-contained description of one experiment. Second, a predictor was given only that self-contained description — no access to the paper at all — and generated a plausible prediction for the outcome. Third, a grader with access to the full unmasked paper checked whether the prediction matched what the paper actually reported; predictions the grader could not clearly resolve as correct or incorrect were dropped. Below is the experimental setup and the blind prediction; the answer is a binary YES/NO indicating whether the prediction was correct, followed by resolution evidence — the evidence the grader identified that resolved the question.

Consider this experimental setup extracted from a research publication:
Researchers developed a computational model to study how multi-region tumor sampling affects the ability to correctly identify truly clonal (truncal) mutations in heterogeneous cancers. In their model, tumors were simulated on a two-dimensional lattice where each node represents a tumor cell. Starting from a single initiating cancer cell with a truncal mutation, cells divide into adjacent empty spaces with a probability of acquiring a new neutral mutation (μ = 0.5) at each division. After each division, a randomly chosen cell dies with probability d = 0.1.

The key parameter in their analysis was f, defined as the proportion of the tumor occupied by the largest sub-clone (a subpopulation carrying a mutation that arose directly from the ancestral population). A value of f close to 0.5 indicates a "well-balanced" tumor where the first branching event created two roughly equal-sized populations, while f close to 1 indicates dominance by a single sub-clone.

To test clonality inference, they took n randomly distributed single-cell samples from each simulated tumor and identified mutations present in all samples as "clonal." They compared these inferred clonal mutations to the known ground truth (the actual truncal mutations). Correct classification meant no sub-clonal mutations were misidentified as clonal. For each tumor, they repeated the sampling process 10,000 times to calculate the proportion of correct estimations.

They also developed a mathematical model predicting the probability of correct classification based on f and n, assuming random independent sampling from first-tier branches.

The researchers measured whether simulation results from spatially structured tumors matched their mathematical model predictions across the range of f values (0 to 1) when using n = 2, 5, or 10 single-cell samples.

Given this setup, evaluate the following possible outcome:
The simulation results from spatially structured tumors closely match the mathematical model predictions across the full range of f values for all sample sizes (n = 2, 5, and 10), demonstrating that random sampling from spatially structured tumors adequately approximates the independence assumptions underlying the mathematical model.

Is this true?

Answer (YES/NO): YES